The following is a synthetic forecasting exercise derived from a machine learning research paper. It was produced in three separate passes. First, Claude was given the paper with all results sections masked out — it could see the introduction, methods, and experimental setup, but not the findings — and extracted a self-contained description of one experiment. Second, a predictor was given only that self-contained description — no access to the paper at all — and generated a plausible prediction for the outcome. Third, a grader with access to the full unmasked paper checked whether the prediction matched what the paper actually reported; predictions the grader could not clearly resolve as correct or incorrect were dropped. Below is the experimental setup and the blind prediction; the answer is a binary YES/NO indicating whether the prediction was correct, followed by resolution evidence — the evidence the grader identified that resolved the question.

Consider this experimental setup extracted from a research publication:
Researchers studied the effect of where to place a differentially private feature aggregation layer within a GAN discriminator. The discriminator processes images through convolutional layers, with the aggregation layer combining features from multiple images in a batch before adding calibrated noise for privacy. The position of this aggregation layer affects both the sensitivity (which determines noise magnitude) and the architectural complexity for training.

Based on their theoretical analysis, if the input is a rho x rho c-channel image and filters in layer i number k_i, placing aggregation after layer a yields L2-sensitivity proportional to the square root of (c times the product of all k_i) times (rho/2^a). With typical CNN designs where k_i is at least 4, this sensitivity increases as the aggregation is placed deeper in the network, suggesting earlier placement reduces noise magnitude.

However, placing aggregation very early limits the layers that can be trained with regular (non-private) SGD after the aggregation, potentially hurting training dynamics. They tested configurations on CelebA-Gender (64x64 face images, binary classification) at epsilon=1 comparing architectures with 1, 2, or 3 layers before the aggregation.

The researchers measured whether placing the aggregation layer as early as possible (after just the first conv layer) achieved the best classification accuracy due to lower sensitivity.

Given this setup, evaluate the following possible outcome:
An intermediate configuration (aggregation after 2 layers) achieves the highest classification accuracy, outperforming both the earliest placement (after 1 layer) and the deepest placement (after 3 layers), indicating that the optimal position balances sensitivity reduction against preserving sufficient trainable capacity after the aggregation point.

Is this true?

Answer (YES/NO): YES